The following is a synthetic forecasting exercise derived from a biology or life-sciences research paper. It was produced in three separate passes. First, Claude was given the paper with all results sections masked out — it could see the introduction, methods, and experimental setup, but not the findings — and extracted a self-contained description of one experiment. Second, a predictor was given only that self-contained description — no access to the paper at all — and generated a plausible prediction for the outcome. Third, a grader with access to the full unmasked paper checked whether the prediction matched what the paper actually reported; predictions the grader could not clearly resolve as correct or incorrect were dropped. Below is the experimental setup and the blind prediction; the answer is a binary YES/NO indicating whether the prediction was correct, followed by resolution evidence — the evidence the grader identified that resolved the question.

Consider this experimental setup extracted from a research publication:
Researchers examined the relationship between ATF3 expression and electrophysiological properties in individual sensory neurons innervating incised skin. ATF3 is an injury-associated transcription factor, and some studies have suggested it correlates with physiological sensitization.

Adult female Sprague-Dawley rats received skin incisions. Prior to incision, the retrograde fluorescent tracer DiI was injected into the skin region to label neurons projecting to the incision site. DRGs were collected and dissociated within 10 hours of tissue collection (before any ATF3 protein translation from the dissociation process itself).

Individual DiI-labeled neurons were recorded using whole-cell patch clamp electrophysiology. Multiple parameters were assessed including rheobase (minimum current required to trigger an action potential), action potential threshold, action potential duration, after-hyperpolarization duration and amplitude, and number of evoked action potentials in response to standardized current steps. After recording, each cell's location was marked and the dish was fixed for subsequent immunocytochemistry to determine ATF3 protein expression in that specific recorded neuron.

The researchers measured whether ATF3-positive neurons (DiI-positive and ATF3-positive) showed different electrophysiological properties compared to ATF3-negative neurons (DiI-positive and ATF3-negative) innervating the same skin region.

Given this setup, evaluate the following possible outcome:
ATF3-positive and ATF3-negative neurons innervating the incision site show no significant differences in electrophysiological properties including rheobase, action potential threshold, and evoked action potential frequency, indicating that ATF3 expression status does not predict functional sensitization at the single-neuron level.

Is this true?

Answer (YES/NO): NO